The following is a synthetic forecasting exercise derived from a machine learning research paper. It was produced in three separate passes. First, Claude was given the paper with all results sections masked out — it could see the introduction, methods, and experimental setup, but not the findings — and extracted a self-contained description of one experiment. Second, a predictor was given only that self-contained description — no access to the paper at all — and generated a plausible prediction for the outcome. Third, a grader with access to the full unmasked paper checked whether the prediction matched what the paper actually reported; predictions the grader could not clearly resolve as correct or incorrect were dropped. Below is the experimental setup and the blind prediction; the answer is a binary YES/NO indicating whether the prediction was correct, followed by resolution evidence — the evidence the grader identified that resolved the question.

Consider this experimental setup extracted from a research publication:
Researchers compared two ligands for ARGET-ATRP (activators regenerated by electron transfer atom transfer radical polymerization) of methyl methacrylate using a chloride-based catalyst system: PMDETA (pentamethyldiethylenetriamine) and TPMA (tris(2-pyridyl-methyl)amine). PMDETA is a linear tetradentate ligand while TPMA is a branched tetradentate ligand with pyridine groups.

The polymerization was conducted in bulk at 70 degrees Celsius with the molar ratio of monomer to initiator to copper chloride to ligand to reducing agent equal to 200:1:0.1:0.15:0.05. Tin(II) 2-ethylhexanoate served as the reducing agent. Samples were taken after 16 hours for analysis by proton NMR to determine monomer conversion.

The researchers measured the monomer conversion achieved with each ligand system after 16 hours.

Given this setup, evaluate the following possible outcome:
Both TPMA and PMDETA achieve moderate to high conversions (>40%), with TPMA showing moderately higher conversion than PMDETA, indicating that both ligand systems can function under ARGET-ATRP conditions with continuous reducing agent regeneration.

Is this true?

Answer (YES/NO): NO